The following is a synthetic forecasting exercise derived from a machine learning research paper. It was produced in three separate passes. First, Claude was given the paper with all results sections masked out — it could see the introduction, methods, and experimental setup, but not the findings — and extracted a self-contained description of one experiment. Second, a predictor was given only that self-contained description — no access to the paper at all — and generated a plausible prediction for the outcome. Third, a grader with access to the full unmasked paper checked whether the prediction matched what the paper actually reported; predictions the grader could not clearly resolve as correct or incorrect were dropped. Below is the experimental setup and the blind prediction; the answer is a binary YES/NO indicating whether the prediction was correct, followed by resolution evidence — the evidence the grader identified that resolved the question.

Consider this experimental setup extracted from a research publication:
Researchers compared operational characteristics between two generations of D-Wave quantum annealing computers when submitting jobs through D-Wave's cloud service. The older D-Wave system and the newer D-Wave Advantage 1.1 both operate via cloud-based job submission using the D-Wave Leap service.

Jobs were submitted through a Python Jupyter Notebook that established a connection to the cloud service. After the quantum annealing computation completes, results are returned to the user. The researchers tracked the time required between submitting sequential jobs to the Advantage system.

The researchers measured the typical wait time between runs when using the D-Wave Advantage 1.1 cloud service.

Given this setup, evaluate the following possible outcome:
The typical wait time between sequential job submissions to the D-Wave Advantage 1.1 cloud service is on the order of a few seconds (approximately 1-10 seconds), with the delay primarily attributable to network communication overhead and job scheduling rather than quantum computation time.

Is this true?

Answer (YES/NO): NO